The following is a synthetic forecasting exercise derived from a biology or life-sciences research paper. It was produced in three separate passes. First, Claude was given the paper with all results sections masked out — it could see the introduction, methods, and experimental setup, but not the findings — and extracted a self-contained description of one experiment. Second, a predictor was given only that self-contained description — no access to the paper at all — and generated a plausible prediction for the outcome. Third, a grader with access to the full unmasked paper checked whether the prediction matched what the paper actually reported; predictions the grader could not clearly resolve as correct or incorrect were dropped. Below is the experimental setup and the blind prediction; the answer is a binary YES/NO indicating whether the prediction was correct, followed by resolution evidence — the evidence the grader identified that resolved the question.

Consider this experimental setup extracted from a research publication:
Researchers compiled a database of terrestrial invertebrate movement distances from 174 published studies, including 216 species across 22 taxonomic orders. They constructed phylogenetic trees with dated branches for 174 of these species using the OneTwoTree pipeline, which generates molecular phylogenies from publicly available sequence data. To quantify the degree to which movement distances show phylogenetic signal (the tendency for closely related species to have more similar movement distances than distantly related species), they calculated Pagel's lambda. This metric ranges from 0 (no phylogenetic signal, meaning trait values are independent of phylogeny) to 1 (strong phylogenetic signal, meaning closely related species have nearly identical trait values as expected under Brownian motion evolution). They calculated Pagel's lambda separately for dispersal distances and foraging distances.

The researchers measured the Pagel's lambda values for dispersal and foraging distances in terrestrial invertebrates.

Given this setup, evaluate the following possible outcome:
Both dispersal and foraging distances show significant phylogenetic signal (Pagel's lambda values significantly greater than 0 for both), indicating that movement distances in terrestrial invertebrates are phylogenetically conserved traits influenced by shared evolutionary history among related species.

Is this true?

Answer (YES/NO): YES